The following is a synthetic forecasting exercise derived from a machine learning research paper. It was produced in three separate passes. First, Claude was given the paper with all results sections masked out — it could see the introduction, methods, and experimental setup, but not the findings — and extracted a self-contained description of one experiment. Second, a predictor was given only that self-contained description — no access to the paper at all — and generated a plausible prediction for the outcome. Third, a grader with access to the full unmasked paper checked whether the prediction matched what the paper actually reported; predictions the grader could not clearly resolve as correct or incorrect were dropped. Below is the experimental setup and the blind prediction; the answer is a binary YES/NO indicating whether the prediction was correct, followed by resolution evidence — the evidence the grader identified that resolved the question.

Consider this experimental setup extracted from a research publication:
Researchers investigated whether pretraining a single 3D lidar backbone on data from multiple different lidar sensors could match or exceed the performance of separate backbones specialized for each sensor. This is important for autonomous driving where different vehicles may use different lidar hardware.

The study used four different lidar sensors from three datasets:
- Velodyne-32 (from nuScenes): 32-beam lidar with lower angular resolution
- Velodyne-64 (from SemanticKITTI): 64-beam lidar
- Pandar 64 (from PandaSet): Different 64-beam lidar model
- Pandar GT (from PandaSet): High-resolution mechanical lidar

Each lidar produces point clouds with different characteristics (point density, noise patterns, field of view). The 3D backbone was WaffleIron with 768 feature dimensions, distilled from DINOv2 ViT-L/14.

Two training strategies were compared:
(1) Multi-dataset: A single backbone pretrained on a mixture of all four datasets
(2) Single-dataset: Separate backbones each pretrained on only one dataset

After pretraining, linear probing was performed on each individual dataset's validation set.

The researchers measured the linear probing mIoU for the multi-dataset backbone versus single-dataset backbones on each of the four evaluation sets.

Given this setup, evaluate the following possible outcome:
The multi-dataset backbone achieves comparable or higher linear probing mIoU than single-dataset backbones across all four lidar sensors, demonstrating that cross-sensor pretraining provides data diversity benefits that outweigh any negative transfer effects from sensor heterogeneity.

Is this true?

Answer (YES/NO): YES